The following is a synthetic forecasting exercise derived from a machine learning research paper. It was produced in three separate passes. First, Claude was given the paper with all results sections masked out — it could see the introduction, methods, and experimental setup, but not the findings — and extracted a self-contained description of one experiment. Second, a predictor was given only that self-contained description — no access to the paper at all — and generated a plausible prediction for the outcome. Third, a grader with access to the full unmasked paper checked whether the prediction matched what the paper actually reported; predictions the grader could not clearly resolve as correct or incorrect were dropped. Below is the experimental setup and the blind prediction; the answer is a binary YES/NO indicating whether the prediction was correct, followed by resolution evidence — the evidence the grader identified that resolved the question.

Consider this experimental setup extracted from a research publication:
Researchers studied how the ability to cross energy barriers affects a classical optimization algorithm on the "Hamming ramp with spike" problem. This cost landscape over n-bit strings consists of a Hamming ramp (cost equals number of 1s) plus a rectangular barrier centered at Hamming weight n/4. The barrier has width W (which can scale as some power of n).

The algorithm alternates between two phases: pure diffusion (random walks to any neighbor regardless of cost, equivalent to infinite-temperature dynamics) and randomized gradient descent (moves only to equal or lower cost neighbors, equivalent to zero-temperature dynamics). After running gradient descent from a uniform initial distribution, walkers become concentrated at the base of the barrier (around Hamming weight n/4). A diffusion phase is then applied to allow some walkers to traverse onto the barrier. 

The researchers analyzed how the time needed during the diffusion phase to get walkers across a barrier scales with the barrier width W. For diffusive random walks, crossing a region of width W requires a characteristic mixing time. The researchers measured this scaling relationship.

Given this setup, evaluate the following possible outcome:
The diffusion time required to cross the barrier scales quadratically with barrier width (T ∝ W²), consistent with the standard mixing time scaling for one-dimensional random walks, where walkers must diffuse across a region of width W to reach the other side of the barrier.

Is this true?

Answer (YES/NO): NO